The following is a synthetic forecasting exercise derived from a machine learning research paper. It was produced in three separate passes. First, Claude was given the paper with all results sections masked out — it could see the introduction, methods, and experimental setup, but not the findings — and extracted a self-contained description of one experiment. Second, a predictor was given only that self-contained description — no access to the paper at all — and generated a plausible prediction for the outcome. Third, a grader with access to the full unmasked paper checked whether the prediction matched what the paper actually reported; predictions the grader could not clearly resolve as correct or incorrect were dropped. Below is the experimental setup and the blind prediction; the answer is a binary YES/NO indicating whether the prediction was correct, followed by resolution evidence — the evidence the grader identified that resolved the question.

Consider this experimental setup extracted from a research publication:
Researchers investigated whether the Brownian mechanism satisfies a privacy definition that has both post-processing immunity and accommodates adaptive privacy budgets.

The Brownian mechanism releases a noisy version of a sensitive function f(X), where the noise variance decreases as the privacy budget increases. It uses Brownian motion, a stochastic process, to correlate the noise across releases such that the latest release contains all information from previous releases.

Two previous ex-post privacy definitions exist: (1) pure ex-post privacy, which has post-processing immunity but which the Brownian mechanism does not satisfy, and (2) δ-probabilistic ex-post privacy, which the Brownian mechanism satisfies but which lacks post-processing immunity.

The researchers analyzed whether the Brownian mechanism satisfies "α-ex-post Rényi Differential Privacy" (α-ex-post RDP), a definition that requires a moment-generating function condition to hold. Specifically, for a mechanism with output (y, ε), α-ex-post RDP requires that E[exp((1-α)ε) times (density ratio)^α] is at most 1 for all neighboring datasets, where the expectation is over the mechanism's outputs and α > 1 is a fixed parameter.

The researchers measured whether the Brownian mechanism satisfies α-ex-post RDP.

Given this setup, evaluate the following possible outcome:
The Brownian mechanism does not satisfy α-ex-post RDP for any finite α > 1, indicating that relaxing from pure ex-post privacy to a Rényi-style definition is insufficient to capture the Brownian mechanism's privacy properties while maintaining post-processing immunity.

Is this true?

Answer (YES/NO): NO